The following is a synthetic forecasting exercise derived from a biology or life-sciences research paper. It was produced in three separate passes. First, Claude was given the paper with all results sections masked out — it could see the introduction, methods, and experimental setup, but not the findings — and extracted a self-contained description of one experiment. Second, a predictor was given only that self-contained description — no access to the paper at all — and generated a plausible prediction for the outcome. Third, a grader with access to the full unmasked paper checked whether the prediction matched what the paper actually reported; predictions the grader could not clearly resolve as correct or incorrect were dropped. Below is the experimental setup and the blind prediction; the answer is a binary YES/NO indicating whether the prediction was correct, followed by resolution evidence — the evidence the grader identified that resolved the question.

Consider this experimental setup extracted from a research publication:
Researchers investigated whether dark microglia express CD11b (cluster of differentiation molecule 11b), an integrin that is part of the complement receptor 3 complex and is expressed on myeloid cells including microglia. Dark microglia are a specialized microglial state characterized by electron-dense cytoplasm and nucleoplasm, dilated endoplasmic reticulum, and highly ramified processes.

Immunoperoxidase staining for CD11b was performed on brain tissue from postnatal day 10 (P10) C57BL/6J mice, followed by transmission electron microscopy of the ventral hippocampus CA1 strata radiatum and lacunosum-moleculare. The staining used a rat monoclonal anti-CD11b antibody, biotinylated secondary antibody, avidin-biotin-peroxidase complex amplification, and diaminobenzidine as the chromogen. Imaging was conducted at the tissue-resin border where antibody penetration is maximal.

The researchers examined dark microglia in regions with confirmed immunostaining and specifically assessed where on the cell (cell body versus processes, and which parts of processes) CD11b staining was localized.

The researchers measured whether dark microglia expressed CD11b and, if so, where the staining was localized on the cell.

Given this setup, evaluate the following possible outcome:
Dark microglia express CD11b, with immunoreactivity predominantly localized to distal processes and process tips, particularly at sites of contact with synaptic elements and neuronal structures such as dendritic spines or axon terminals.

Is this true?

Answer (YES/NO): YES